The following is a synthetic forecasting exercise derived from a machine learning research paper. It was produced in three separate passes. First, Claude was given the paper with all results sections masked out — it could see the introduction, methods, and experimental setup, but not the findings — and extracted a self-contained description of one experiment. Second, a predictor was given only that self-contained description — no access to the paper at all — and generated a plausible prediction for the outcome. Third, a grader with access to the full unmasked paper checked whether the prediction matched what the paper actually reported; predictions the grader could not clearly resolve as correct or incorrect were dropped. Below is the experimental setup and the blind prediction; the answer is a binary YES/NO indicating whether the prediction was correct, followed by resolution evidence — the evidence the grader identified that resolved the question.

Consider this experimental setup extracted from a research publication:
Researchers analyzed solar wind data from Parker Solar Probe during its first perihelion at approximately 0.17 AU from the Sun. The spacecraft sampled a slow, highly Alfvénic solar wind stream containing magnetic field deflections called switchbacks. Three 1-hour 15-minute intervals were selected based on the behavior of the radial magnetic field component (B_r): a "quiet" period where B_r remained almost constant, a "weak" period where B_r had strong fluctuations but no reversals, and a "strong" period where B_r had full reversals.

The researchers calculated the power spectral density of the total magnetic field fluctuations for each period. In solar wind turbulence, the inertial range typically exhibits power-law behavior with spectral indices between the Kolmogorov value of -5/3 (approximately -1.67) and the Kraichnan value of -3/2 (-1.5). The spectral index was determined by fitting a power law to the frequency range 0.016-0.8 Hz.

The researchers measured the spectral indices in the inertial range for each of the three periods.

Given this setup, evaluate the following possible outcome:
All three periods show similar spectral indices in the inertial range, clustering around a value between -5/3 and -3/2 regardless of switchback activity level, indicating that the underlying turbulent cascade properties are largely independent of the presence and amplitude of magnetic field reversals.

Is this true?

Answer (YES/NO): NO